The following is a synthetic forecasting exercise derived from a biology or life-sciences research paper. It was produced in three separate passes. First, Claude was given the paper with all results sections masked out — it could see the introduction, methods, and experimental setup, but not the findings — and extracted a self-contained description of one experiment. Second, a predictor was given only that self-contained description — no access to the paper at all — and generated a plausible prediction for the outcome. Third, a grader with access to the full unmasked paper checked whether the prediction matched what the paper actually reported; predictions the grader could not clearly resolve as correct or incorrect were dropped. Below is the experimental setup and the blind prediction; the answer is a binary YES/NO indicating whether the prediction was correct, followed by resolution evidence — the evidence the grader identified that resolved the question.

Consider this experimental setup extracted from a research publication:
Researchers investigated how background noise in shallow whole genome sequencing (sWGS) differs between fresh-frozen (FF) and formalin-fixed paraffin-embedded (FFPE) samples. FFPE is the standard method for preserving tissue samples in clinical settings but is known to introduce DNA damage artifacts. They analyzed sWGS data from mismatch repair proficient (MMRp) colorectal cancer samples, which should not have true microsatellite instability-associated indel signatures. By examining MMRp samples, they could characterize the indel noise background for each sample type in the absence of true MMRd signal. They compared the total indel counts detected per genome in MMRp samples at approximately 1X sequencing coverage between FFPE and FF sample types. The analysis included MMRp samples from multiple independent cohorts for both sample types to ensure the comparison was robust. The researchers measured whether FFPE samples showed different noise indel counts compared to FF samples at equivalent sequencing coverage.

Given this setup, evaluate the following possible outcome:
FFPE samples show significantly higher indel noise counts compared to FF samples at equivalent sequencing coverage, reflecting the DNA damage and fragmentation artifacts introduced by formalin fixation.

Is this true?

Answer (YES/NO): YES